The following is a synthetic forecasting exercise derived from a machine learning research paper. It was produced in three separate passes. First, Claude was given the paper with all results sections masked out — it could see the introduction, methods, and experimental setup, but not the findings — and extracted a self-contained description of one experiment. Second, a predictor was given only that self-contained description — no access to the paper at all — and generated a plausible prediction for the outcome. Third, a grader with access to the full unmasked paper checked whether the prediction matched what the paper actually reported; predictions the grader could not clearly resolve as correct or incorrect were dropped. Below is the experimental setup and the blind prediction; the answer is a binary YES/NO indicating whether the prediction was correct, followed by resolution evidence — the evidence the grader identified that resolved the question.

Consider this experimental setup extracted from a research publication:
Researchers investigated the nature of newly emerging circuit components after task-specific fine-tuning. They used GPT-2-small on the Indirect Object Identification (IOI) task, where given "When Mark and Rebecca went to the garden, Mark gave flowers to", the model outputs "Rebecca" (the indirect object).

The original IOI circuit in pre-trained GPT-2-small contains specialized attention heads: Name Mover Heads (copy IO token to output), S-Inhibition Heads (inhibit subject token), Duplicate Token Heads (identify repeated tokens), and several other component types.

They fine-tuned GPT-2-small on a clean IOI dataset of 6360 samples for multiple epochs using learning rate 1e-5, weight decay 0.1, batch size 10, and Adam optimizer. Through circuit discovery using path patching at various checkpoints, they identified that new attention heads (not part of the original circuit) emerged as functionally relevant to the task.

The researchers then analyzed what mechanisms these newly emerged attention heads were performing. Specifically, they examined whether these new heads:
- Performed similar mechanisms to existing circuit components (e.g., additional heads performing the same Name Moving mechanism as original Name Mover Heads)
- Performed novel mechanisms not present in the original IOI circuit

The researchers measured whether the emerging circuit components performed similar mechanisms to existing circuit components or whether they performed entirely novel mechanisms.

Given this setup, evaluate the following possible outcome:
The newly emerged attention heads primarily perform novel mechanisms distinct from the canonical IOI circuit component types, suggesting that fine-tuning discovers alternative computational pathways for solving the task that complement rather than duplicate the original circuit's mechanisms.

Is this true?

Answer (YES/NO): NO